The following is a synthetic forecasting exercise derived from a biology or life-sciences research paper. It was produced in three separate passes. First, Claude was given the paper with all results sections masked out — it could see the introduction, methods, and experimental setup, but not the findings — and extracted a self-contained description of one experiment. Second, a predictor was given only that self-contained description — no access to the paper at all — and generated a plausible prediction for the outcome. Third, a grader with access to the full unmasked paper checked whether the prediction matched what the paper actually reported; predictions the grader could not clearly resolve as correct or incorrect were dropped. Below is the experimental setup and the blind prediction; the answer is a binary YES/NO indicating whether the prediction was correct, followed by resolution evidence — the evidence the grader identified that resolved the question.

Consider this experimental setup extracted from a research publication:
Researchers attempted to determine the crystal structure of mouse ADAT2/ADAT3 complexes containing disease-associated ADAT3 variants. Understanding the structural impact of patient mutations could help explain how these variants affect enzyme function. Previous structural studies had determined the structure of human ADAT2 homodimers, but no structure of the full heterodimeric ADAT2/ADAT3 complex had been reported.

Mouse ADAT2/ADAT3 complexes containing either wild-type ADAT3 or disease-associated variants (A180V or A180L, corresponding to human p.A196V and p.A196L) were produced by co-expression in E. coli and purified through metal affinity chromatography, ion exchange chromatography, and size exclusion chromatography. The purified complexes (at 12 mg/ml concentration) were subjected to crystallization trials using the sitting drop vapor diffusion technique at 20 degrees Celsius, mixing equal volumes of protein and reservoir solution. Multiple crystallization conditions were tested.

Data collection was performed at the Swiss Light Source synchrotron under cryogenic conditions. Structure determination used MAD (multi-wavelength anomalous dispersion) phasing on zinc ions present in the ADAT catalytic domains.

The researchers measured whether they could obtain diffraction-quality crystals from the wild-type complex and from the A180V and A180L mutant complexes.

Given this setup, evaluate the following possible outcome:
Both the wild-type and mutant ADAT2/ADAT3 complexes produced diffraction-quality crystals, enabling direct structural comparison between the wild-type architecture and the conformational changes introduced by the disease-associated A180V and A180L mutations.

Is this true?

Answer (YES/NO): NO